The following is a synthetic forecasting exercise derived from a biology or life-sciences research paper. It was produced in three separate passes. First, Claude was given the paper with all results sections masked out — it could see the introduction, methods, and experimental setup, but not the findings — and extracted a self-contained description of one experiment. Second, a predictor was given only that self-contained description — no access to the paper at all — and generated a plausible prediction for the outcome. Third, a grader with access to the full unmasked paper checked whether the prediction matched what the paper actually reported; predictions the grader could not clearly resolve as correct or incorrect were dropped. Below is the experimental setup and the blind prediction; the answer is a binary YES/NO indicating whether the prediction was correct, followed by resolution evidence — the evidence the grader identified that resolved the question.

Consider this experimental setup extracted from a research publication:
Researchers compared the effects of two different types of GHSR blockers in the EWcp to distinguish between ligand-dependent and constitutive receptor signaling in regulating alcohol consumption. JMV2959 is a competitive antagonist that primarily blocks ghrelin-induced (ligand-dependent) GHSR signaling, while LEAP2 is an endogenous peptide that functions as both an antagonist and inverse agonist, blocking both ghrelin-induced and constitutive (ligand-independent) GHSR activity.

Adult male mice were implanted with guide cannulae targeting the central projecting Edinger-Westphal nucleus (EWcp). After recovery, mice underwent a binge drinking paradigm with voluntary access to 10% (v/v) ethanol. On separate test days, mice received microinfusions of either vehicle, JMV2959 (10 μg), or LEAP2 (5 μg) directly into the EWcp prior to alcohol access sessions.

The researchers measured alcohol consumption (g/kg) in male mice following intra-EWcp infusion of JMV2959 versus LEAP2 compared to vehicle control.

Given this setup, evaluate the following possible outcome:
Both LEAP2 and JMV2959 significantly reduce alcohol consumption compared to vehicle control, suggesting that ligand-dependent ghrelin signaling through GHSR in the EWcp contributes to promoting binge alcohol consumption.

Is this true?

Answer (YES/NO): YES